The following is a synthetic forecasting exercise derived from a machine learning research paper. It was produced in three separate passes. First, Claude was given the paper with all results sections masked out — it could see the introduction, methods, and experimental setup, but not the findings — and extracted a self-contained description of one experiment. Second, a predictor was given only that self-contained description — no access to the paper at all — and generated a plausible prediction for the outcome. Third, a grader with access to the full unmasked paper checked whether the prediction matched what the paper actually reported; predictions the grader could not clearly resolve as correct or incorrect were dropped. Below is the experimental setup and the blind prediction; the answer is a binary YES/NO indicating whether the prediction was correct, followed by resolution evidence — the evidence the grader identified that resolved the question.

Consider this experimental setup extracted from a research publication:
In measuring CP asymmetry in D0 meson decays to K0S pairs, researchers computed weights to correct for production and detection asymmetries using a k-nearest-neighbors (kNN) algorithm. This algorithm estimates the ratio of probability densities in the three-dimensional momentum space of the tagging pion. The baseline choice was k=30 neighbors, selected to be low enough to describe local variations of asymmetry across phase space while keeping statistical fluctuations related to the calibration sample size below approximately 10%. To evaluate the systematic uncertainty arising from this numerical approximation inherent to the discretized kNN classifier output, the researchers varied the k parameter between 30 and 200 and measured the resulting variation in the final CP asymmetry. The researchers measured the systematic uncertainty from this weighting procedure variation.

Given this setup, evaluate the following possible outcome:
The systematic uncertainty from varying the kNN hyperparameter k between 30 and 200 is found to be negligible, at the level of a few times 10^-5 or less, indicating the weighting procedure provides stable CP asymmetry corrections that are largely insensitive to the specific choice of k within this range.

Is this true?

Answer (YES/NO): NO